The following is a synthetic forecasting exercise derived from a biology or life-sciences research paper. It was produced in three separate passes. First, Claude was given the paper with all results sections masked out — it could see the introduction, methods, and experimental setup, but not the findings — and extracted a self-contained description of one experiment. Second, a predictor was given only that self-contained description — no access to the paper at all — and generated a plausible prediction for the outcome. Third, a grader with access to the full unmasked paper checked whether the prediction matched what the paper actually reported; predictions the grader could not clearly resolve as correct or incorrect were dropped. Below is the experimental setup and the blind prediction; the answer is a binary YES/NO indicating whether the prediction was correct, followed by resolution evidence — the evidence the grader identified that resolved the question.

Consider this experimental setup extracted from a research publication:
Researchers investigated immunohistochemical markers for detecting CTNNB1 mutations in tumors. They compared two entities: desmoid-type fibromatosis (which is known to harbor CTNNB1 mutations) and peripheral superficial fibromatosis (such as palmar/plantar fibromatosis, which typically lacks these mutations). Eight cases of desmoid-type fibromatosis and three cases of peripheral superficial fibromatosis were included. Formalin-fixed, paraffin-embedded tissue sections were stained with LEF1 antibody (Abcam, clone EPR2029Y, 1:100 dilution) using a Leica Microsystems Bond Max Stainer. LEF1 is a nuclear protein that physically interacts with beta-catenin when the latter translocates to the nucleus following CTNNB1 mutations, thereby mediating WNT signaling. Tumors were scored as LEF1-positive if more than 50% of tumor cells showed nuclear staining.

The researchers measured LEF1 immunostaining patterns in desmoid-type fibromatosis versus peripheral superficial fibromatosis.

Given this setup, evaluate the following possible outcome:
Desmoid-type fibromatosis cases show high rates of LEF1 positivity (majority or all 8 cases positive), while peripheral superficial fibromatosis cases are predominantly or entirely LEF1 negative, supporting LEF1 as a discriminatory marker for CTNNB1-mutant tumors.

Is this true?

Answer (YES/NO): NO